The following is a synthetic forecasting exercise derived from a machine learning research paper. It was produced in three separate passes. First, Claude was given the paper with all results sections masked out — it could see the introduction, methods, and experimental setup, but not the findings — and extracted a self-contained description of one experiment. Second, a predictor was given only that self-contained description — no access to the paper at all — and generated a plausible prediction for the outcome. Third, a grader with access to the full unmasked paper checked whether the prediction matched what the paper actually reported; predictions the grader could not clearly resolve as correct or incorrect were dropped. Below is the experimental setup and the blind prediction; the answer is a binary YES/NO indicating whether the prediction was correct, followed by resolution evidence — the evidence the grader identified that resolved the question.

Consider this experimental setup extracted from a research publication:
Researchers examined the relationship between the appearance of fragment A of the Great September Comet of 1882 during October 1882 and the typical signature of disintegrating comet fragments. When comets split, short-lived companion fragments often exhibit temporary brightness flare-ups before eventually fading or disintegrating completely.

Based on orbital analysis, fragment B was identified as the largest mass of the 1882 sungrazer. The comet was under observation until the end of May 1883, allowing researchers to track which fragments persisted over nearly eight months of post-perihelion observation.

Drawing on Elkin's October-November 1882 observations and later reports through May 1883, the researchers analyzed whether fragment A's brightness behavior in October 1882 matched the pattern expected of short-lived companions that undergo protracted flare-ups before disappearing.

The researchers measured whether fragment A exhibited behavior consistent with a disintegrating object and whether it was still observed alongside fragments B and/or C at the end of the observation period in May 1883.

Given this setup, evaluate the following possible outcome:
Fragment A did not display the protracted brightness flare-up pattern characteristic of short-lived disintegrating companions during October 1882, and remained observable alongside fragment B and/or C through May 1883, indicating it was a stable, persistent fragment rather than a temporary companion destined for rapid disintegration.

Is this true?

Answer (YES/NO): NO